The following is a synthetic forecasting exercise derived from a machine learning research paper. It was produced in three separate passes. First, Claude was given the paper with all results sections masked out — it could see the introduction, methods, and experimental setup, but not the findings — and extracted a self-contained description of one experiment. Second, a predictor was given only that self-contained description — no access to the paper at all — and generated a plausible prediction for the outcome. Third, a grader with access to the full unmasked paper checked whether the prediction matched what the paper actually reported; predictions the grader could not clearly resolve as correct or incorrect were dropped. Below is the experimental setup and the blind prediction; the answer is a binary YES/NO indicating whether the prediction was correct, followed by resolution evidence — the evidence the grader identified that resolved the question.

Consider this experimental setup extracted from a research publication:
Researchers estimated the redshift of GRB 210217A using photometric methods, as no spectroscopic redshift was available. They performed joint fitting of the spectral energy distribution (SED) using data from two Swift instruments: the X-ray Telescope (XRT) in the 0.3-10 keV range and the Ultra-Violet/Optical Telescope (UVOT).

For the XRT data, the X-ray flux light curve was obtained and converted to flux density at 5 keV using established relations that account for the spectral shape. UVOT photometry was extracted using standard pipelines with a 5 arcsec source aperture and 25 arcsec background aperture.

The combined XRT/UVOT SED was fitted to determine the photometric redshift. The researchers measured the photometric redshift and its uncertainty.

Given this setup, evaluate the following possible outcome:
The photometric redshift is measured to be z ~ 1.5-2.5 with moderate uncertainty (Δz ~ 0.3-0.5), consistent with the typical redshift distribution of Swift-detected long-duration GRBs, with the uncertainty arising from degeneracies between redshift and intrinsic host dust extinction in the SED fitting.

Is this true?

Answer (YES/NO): NO